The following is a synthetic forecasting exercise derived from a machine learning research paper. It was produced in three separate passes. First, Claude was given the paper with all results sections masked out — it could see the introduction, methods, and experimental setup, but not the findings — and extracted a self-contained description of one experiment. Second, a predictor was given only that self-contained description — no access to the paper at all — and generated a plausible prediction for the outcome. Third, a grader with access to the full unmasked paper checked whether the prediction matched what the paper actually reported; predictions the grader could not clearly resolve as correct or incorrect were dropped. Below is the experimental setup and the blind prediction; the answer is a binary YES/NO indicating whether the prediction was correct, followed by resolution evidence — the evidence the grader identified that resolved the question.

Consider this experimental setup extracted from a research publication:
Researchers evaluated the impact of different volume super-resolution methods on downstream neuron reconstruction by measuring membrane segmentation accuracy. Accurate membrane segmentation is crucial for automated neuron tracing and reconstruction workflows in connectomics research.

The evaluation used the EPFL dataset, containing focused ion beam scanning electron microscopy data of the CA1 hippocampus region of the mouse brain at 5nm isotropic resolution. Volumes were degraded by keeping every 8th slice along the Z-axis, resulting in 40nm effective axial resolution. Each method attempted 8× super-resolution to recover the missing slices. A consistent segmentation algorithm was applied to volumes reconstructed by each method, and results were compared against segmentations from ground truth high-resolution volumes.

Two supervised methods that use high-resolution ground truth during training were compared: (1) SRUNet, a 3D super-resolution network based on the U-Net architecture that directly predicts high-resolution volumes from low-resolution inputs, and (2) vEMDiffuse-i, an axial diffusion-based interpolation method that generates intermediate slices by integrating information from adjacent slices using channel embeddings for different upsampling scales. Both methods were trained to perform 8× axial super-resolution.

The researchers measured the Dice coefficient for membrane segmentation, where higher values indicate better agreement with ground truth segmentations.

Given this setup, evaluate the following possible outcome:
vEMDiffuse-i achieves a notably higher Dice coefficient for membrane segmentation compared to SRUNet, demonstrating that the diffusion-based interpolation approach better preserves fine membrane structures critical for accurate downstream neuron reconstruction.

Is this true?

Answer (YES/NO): YES